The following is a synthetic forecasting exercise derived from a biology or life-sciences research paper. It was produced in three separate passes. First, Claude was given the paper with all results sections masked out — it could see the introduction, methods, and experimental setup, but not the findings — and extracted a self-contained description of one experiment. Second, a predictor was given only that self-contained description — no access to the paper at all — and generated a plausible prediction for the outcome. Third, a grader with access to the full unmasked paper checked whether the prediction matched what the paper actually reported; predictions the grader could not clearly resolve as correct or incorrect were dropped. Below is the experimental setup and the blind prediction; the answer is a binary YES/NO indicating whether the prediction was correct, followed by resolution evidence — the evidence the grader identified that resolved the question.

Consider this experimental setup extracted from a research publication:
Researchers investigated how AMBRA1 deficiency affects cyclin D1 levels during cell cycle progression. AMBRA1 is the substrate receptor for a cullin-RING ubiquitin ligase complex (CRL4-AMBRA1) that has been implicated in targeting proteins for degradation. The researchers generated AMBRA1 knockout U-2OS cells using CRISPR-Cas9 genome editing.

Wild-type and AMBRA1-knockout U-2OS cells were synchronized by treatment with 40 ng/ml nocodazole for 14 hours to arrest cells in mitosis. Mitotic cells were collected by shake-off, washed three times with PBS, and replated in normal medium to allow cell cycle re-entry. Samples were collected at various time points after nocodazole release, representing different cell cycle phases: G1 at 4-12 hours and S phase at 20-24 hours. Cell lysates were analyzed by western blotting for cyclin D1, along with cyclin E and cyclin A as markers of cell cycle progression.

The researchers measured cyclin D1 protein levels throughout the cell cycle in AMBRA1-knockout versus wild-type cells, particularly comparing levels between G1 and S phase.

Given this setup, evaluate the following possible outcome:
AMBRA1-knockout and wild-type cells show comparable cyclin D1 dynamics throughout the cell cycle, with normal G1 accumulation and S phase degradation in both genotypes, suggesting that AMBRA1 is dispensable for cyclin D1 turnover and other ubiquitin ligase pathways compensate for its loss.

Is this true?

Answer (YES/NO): NO